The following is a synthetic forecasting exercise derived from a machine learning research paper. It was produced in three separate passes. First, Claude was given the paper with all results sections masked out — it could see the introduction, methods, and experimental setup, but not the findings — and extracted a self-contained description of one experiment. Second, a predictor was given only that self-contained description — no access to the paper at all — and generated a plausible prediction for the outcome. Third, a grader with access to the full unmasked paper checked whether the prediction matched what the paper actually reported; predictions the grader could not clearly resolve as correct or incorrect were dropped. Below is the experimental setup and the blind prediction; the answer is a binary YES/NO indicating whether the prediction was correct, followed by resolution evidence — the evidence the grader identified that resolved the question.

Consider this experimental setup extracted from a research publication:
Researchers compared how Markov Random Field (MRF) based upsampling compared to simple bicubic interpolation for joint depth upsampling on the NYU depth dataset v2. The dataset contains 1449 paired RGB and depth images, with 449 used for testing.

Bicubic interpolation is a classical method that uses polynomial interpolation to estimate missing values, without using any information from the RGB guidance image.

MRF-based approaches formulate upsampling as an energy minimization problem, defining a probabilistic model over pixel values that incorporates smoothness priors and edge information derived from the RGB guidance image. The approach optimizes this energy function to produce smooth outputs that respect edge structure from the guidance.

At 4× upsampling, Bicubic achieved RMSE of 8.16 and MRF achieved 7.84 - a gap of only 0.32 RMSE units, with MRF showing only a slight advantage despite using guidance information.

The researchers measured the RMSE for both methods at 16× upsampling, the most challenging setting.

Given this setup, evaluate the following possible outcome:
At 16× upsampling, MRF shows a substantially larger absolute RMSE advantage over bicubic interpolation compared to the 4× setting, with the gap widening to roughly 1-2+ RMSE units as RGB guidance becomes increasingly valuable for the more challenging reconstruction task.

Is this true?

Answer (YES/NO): NO